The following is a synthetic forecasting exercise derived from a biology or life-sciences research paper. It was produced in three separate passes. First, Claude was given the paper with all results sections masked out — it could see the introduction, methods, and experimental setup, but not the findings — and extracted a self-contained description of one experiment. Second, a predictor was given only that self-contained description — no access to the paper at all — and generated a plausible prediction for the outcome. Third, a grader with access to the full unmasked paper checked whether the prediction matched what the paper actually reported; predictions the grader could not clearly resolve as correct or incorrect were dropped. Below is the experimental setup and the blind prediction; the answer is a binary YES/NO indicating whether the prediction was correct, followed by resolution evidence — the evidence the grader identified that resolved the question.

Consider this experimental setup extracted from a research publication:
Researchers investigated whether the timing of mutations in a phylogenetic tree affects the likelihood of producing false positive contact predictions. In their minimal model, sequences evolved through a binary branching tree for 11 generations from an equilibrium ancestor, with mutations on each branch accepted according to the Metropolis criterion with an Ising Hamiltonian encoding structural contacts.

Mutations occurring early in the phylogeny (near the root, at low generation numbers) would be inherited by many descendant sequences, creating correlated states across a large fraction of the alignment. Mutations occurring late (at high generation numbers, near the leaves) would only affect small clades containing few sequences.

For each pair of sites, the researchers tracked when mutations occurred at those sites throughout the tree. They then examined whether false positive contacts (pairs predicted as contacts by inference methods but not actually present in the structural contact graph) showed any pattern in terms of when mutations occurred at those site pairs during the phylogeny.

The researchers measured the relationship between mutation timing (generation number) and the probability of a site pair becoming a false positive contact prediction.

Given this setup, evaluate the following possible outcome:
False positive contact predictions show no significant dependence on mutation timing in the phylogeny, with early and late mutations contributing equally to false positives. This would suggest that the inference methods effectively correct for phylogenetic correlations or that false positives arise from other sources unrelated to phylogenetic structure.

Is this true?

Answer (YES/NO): NO